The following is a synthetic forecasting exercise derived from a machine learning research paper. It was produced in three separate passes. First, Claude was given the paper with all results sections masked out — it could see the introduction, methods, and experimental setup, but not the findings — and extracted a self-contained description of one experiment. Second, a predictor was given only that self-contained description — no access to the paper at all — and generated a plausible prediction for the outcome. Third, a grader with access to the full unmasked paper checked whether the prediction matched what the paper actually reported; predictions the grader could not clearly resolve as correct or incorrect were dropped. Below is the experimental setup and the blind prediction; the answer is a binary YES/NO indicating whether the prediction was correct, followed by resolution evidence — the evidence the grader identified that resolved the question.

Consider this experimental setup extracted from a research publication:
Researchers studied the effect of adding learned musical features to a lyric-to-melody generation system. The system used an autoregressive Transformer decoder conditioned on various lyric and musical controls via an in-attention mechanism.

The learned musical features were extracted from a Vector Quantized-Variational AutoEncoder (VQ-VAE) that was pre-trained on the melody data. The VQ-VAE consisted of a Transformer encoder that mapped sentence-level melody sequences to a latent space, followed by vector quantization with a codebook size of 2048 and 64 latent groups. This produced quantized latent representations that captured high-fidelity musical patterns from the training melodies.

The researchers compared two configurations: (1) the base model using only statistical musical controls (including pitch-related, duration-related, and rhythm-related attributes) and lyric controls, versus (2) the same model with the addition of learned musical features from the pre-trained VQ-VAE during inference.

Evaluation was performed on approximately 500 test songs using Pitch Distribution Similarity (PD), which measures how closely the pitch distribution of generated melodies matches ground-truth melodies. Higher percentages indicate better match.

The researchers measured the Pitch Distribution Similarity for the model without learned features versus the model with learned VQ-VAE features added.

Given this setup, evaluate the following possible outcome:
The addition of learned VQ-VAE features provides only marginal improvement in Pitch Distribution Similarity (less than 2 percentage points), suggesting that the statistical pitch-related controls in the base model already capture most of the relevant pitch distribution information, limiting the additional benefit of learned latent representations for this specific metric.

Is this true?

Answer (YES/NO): NO